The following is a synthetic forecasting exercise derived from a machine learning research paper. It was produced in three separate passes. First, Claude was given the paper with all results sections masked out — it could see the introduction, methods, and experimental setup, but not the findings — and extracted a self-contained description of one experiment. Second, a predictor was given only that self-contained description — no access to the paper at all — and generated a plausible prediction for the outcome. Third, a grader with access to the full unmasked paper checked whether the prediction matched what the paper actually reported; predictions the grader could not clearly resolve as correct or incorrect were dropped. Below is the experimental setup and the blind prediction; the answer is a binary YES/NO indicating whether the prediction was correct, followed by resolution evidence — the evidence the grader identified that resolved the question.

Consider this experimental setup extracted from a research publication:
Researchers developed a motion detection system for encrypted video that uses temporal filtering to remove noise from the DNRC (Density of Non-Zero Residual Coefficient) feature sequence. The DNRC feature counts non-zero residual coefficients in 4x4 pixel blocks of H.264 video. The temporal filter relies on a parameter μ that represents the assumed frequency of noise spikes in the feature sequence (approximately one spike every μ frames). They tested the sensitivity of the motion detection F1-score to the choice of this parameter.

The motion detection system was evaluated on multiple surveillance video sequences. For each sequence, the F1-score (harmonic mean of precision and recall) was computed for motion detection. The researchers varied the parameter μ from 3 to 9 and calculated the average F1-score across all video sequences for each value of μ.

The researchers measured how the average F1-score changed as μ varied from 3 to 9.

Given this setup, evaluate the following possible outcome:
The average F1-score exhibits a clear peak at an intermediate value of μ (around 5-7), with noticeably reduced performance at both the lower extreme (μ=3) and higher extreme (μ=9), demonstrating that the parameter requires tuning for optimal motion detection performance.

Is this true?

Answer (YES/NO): NO